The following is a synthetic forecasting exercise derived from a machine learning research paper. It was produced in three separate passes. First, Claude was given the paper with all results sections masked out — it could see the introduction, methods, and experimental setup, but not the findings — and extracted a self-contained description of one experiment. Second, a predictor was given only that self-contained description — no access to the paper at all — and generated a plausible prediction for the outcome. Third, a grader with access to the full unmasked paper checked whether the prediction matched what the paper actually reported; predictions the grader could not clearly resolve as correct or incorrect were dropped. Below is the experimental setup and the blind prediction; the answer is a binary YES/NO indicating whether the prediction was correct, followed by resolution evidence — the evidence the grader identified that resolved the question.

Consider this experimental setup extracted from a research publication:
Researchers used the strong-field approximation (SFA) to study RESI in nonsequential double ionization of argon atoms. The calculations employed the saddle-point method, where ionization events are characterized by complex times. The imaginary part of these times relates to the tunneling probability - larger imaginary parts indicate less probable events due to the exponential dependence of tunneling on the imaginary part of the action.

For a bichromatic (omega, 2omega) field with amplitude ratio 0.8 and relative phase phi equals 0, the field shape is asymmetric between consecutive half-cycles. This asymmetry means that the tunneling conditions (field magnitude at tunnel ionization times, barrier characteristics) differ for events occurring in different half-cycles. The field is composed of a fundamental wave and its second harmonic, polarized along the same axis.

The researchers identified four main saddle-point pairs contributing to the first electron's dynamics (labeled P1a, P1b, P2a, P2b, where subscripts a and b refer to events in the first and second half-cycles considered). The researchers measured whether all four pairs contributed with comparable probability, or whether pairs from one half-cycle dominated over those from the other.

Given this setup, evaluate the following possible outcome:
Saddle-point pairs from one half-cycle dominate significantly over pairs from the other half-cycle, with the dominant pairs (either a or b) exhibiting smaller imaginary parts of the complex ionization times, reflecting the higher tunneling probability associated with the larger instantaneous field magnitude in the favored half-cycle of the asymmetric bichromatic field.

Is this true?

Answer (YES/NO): YES